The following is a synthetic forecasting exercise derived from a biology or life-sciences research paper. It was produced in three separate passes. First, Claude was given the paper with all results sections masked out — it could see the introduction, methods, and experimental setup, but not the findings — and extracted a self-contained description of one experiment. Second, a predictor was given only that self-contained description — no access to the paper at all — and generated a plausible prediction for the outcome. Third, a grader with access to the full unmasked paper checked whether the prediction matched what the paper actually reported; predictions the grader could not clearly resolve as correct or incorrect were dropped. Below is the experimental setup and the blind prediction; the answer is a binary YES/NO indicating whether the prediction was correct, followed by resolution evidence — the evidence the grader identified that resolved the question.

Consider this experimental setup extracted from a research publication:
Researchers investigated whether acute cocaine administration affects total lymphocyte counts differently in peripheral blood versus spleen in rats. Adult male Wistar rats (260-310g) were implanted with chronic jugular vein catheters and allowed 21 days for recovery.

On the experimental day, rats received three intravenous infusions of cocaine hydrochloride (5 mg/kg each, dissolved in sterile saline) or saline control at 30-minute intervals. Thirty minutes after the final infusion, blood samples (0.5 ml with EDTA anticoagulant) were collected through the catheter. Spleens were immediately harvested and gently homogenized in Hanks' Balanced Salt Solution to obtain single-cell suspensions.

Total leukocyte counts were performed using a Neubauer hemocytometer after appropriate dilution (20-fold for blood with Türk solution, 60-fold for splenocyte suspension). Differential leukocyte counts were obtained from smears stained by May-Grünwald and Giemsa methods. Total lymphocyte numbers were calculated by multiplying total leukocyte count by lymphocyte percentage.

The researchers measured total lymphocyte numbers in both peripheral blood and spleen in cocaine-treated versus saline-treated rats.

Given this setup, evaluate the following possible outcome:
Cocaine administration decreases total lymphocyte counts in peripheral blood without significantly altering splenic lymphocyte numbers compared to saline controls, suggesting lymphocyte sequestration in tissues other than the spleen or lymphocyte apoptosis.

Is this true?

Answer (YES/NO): YES